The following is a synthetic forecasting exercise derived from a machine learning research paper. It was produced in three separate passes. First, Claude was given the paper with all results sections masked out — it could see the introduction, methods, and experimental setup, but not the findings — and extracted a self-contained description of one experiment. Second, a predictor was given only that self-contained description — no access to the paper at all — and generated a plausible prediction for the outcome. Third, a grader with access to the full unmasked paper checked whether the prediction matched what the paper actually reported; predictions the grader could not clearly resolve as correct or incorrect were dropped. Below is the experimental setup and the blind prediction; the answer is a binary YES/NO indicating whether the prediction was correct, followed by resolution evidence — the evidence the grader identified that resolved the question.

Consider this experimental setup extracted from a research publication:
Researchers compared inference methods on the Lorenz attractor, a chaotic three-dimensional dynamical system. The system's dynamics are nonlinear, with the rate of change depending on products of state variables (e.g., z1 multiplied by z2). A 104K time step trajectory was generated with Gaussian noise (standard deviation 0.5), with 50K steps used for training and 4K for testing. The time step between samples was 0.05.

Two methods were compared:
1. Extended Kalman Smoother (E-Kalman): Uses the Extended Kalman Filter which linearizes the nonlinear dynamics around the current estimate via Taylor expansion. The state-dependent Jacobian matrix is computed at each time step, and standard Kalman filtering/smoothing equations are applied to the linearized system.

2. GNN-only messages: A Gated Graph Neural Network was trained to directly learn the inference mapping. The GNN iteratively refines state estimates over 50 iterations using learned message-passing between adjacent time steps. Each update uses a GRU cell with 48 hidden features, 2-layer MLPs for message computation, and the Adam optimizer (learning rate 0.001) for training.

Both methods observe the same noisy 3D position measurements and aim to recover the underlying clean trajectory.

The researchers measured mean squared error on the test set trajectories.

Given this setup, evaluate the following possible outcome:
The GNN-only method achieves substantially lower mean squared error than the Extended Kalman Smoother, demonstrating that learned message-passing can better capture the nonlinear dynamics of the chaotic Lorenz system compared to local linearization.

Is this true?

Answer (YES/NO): NO